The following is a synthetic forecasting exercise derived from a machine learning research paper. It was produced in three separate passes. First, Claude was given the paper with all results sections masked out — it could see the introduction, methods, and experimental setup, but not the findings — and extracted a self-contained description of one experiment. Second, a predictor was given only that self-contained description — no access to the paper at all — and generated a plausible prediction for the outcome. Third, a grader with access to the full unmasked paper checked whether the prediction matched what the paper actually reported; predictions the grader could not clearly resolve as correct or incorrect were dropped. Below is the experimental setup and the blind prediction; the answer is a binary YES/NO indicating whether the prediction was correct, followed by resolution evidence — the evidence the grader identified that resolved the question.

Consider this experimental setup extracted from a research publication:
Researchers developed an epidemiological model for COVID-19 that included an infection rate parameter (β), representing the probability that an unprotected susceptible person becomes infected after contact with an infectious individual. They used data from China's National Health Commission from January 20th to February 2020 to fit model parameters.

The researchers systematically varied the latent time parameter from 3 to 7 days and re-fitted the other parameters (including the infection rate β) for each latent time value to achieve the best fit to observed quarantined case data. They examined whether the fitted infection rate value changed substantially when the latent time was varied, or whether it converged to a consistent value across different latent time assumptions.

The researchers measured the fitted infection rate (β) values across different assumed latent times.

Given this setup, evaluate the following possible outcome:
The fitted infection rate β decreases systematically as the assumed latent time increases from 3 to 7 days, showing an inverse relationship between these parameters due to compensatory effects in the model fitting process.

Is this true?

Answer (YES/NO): NO